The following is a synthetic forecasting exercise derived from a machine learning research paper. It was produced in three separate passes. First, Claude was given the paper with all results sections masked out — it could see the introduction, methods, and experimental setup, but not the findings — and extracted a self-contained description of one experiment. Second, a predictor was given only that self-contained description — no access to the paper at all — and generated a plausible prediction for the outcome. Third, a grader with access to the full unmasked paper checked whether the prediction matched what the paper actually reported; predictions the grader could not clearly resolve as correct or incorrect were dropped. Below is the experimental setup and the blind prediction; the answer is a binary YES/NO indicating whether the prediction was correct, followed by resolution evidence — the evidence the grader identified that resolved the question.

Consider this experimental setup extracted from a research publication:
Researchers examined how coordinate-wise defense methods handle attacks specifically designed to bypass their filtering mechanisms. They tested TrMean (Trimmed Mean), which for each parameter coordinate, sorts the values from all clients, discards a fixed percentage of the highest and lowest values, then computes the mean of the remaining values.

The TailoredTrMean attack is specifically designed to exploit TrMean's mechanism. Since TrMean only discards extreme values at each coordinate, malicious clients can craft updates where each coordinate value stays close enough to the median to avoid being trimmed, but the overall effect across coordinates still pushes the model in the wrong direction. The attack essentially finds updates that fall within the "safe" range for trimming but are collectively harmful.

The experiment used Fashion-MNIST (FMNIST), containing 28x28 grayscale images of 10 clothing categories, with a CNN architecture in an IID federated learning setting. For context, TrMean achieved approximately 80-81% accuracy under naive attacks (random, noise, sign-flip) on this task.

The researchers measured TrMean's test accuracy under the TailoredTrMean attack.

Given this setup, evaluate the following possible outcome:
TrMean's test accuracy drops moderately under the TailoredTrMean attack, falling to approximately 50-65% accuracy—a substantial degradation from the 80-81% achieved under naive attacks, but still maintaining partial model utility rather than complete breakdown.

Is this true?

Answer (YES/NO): NO